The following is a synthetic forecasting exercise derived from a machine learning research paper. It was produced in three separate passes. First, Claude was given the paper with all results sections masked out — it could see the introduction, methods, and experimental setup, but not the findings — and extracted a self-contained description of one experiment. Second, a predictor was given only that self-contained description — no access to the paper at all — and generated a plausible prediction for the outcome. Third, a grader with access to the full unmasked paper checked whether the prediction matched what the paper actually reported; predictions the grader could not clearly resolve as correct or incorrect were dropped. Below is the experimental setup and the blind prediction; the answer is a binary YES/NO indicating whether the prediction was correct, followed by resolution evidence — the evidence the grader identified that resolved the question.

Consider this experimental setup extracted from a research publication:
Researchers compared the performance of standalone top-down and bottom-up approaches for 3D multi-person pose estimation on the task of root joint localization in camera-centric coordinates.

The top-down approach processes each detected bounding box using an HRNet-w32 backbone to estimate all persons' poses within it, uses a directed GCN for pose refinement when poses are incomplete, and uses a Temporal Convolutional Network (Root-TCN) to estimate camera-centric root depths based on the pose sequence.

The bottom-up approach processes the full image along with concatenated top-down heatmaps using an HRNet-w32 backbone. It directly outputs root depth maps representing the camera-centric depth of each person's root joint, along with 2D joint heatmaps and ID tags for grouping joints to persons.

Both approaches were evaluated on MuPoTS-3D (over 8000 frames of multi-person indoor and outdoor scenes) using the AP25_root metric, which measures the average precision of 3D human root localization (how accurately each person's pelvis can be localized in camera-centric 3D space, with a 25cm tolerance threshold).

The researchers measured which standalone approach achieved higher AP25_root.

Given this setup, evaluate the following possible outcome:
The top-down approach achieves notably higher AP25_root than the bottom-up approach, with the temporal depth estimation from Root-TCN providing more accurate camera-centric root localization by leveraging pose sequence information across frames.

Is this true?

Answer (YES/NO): NO